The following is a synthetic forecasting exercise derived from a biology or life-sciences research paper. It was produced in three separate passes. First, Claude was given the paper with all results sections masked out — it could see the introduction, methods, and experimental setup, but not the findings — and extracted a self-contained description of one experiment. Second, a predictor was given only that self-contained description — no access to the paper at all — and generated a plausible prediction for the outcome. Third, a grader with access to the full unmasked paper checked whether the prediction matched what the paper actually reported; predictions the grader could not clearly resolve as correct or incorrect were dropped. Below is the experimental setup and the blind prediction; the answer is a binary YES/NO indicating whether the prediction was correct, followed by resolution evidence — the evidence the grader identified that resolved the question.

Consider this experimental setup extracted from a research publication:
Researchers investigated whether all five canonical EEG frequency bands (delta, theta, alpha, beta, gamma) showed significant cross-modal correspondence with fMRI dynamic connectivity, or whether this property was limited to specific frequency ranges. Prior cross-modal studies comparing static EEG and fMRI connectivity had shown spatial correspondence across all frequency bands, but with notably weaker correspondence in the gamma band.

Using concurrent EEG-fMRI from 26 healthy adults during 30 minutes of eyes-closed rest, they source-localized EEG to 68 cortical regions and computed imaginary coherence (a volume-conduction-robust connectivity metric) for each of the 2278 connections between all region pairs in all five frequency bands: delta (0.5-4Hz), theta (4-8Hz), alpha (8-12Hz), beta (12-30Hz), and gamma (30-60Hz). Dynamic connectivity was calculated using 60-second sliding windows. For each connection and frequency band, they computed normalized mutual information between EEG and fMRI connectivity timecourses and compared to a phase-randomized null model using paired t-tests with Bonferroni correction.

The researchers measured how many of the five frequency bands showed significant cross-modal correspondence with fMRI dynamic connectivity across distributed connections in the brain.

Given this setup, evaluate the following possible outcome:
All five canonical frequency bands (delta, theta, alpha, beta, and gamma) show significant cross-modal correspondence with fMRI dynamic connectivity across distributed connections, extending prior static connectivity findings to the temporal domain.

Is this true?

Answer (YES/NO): YES